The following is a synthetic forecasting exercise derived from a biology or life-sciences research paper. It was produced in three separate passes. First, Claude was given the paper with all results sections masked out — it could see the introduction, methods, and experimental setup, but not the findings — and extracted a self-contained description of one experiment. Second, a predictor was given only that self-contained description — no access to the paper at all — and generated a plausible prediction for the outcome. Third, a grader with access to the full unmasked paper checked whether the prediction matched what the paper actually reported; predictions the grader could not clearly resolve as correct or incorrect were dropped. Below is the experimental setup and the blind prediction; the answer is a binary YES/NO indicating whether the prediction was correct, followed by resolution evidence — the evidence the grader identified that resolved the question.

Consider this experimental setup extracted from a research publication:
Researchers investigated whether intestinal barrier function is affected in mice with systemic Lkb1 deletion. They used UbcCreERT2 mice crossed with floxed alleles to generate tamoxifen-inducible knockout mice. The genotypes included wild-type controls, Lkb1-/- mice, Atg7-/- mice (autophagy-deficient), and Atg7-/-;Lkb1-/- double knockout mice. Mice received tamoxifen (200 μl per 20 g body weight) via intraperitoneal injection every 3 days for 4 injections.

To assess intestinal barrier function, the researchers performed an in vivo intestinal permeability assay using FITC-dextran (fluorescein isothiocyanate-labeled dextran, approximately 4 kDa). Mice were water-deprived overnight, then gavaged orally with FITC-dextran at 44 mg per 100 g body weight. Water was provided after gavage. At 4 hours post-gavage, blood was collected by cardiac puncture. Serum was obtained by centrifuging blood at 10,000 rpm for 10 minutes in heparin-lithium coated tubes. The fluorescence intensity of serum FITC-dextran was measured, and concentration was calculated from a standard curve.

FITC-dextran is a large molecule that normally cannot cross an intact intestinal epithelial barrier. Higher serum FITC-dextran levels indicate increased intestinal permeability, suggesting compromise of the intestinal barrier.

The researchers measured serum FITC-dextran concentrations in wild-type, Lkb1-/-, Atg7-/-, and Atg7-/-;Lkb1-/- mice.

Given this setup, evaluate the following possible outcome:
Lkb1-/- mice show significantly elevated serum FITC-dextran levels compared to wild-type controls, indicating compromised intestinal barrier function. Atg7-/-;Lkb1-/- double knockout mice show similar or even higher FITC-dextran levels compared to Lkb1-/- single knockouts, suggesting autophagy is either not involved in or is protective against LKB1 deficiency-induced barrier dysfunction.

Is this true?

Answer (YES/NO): YES